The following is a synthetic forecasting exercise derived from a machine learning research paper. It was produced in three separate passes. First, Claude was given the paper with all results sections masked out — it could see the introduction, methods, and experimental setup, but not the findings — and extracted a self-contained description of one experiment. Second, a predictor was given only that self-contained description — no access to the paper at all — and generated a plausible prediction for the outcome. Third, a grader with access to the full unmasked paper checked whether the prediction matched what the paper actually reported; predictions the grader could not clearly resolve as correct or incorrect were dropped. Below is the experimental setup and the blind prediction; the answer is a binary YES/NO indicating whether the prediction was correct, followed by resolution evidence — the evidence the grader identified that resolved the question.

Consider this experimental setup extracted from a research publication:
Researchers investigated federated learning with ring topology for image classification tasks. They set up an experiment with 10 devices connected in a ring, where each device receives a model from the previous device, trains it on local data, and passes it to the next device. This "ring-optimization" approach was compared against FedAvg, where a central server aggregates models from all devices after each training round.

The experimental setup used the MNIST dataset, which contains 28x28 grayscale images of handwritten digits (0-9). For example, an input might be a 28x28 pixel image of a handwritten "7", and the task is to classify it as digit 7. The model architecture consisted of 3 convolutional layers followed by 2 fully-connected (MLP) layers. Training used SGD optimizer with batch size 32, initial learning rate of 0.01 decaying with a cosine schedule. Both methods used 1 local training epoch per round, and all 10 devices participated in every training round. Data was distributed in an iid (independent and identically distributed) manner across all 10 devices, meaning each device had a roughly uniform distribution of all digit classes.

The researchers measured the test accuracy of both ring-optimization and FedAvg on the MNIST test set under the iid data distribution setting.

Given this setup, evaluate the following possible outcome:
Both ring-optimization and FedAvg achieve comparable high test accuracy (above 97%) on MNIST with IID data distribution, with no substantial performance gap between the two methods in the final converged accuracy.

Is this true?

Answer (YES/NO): YES